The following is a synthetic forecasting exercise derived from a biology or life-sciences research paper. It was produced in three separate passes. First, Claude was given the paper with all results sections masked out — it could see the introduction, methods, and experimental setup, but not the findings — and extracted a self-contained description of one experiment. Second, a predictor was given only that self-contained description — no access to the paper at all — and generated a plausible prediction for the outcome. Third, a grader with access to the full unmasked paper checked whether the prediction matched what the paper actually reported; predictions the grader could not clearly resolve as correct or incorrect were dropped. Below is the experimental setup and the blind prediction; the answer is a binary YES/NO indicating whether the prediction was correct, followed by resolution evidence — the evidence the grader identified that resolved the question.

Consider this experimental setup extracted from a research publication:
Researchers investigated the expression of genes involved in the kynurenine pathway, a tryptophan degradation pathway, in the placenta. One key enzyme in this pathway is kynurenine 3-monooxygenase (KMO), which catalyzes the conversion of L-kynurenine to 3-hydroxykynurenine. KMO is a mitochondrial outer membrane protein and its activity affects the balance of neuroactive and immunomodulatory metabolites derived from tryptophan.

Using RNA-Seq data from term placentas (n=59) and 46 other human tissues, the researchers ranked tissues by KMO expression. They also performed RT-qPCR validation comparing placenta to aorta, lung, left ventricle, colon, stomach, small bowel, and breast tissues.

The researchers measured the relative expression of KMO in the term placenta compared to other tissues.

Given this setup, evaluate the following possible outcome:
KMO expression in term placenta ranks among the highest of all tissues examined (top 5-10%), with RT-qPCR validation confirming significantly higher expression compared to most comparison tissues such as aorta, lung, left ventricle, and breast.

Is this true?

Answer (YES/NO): YES